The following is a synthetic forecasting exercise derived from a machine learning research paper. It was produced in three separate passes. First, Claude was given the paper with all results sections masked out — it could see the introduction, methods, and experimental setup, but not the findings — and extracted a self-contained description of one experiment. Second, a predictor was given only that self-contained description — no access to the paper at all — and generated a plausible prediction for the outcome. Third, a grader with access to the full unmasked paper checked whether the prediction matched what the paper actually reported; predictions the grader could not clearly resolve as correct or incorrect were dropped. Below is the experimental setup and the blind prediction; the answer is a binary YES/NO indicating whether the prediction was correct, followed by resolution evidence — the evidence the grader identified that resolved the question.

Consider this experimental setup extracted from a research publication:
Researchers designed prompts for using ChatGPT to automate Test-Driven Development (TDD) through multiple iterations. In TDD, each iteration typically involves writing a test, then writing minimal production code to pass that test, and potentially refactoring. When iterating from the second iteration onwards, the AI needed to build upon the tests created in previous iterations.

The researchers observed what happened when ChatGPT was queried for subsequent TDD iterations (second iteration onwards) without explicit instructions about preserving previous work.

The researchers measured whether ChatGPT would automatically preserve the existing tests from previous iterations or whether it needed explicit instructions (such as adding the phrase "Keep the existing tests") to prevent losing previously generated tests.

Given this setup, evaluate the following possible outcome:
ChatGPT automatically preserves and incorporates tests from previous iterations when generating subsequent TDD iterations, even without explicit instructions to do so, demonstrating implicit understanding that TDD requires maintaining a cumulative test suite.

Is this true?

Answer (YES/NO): NO